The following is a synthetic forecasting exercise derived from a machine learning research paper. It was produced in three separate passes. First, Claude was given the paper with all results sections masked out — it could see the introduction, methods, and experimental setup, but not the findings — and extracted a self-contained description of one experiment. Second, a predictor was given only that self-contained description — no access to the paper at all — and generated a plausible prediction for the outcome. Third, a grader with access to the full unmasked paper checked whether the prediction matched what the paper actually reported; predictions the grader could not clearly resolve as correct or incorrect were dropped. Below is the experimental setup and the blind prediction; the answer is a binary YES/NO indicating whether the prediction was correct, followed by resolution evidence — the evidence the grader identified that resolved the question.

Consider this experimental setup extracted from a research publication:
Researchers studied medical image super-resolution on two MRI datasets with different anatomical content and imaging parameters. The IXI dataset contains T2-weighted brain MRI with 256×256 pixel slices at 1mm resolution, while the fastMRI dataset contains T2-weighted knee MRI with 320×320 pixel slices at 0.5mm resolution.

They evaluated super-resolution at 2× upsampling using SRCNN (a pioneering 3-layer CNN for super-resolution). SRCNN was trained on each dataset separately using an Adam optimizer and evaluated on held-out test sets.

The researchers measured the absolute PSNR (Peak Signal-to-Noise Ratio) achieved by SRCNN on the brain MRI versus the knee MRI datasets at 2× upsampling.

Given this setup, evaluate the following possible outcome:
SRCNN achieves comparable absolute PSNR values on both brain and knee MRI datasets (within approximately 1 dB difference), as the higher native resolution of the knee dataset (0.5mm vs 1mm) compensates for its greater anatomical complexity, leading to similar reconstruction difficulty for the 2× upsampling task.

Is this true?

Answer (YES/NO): NO